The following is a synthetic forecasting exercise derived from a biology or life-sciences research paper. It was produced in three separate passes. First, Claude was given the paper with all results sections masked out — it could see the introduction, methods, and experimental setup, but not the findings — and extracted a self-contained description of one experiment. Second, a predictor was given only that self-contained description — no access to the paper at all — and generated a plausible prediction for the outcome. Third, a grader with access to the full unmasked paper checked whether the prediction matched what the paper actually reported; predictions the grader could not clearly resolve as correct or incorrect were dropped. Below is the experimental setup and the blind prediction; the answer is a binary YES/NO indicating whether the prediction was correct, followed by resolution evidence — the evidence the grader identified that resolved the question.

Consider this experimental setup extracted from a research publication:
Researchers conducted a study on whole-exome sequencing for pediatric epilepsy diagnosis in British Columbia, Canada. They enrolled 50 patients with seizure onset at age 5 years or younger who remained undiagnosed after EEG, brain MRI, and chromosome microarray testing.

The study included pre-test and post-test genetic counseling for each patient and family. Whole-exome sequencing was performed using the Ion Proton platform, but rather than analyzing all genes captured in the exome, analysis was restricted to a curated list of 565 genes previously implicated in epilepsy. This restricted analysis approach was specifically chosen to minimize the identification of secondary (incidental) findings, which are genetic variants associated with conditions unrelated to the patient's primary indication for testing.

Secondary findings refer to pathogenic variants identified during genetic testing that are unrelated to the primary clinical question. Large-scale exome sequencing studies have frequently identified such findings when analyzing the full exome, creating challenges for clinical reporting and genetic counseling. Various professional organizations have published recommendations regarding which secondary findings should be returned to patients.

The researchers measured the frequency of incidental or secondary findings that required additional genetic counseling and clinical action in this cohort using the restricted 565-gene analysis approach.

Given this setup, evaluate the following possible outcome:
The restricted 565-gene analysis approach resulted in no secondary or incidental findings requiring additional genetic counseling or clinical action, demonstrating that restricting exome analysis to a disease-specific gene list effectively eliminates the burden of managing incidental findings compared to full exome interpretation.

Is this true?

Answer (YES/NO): NO